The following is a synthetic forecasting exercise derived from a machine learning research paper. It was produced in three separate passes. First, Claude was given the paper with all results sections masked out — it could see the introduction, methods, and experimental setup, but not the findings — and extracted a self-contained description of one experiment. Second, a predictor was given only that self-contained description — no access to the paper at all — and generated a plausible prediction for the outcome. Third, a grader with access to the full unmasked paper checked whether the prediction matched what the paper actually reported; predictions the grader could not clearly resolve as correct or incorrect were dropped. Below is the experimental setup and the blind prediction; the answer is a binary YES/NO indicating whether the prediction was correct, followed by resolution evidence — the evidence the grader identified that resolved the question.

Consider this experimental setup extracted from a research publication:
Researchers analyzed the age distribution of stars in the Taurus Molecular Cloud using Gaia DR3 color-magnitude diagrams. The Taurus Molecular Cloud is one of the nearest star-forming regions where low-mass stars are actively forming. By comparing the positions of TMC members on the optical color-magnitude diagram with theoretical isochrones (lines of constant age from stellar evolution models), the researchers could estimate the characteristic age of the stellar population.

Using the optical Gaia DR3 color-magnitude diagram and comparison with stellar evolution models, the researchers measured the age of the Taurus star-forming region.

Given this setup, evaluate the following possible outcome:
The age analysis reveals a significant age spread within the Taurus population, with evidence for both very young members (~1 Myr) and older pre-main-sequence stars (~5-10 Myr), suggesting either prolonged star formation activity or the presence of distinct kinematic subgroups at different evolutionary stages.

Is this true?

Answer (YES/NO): NO